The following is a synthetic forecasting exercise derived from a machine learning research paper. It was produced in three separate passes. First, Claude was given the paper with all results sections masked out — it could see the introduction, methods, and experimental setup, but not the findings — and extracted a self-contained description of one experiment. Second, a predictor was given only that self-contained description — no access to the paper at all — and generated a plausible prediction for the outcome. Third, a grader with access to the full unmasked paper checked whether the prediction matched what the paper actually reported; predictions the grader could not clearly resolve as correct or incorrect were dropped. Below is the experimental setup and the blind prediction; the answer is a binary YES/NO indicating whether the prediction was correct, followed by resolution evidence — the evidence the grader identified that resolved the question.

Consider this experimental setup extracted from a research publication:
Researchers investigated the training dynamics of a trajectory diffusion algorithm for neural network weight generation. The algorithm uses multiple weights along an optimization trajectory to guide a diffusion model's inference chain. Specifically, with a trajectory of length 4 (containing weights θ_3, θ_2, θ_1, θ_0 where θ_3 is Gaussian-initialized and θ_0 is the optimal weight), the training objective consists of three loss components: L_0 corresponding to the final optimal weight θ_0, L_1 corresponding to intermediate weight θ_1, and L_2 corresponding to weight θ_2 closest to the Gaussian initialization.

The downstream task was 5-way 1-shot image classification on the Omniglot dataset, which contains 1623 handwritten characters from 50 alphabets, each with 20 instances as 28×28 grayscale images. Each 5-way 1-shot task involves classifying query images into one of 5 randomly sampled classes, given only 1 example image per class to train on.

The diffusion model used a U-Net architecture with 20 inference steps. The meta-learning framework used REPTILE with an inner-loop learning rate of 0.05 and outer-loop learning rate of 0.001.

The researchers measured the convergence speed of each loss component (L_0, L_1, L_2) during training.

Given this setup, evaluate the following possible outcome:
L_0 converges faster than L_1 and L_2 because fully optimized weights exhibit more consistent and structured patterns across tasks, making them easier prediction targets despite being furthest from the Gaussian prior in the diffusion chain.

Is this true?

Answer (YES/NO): NO